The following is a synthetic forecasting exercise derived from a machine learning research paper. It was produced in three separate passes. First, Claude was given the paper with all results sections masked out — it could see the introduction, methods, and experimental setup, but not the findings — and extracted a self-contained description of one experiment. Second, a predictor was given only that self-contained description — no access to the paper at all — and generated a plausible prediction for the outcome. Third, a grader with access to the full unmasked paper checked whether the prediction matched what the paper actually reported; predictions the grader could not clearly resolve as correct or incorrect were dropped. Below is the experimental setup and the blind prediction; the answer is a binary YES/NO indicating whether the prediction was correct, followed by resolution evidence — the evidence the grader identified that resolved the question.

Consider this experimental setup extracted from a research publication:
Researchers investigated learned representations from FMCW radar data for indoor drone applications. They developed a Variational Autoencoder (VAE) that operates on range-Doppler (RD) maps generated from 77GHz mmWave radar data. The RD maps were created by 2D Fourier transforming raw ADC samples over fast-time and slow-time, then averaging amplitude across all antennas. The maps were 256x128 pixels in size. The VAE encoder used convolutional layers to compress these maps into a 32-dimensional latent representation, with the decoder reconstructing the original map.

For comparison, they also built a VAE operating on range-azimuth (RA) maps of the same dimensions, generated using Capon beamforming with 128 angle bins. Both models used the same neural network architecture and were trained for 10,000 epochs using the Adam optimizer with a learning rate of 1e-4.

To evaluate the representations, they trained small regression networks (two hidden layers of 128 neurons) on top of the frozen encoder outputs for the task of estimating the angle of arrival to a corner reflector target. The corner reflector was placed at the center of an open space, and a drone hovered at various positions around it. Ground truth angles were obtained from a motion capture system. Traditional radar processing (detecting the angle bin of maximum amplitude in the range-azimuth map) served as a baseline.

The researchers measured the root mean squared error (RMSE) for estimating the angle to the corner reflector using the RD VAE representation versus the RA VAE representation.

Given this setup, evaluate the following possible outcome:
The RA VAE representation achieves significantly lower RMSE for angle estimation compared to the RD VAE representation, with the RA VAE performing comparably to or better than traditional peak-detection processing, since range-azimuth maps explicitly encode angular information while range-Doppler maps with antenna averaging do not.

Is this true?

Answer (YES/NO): YES